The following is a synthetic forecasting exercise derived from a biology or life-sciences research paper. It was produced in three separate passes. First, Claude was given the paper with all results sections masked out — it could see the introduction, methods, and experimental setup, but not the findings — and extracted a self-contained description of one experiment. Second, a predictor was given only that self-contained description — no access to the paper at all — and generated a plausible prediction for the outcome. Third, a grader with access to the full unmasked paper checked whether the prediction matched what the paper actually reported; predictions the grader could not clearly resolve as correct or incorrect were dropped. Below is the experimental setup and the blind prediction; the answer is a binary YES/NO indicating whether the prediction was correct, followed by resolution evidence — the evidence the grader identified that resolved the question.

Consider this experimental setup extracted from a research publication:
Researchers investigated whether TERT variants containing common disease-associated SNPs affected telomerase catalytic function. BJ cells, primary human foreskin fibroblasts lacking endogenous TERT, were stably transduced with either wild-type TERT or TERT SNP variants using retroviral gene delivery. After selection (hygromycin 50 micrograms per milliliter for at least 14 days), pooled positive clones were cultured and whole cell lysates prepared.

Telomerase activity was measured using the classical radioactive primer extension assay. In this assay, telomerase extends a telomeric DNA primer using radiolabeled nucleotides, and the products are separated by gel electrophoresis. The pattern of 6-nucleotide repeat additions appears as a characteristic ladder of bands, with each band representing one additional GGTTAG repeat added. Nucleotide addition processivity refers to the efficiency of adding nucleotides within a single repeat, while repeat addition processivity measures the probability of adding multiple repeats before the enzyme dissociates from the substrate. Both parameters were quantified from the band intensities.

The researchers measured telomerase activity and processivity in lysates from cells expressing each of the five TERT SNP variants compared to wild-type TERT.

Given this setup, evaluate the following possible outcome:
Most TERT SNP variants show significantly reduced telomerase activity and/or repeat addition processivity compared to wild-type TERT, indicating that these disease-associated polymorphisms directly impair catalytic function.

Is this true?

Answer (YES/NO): NO